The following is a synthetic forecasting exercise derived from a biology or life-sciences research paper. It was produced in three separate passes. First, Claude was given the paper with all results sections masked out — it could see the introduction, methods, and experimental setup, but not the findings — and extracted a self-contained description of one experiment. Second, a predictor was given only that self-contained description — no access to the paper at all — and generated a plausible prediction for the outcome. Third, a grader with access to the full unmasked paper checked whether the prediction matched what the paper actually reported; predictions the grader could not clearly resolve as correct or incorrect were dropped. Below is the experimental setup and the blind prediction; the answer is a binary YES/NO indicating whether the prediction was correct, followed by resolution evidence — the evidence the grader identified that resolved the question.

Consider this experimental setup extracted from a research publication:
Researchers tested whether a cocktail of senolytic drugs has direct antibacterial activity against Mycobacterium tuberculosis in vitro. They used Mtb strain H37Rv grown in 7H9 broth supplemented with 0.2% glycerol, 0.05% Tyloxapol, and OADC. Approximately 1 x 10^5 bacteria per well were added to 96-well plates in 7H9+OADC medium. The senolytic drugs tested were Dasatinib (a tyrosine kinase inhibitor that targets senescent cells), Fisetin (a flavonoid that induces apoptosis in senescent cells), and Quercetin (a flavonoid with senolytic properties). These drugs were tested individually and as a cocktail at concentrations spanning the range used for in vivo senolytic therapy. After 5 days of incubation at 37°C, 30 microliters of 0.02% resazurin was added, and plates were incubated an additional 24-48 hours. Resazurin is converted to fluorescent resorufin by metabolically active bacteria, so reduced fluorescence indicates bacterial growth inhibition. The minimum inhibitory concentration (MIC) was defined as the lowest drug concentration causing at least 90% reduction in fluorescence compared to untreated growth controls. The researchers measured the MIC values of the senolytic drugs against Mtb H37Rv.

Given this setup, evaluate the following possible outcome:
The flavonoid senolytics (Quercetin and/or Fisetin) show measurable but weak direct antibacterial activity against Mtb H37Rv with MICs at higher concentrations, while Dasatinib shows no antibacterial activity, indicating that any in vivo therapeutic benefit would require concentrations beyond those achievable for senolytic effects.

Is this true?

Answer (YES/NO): NO